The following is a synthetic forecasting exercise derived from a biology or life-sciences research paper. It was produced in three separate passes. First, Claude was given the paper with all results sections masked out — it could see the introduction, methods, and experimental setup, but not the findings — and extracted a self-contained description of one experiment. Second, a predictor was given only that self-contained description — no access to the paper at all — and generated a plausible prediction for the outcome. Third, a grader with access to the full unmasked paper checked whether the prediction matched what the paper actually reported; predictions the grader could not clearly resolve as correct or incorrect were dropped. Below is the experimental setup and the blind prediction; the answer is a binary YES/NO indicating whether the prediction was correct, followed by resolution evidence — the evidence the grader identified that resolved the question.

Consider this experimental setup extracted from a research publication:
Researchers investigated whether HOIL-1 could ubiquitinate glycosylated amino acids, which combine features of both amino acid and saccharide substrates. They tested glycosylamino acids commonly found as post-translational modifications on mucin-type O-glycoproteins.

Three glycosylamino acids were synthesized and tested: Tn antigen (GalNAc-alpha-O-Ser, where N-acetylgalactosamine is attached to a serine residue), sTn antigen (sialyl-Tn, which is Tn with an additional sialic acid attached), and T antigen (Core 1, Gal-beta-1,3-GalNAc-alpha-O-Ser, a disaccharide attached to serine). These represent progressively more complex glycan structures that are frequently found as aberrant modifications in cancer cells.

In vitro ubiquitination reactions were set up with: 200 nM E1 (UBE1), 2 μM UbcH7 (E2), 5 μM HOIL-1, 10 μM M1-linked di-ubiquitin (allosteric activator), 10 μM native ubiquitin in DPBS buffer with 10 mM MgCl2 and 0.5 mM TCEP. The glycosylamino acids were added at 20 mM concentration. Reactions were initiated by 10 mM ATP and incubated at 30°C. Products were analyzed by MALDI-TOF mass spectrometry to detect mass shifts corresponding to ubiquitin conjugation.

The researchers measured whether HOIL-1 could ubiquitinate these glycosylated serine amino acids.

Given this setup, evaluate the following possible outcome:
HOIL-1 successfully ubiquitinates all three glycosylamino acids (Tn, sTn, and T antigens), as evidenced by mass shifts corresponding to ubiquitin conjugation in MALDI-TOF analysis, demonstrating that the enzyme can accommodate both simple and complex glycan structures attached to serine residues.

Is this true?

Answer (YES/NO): YES